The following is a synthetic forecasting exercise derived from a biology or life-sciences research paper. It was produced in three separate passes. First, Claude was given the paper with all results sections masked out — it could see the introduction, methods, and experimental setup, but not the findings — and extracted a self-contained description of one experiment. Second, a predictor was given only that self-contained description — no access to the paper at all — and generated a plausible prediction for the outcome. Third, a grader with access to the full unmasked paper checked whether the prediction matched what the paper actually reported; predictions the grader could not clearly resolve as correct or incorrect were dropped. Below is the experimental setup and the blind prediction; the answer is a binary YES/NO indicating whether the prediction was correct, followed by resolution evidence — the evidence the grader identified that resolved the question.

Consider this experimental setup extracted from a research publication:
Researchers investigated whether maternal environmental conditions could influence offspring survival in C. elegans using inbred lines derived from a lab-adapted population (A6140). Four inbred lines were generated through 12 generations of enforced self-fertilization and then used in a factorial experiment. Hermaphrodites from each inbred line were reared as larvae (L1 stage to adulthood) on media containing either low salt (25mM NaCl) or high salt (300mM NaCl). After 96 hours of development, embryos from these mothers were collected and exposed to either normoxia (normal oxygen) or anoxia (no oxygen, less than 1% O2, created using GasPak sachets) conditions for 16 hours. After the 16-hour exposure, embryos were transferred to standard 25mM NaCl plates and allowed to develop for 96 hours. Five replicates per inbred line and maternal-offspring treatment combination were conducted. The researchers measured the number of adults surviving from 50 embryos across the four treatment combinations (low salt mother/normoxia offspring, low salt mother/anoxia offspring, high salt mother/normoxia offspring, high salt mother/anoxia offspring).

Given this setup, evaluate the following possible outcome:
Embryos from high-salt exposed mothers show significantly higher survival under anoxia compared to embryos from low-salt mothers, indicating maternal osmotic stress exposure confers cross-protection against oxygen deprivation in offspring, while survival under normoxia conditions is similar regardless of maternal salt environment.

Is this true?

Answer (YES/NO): NO